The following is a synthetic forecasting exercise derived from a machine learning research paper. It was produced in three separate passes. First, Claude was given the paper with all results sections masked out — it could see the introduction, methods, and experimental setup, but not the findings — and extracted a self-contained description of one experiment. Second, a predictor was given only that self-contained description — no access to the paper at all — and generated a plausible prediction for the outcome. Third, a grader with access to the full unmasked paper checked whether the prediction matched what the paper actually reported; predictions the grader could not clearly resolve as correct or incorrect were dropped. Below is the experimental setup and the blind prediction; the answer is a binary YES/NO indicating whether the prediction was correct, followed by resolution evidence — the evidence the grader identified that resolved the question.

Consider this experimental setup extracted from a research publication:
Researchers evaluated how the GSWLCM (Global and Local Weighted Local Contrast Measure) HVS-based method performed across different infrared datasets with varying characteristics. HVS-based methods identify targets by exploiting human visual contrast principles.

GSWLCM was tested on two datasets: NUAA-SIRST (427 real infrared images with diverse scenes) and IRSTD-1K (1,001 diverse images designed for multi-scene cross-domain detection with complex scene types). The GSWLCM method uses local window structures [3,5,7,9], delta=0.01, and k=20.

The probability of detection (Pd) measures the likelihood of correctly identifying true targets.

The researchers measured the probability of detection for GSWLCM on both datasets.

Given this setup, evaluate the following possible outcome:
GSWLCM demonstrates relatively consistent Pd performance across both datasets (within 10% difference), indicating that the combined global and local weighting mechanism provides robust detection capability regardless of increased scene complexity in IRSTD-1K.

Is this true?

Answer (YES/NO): YES